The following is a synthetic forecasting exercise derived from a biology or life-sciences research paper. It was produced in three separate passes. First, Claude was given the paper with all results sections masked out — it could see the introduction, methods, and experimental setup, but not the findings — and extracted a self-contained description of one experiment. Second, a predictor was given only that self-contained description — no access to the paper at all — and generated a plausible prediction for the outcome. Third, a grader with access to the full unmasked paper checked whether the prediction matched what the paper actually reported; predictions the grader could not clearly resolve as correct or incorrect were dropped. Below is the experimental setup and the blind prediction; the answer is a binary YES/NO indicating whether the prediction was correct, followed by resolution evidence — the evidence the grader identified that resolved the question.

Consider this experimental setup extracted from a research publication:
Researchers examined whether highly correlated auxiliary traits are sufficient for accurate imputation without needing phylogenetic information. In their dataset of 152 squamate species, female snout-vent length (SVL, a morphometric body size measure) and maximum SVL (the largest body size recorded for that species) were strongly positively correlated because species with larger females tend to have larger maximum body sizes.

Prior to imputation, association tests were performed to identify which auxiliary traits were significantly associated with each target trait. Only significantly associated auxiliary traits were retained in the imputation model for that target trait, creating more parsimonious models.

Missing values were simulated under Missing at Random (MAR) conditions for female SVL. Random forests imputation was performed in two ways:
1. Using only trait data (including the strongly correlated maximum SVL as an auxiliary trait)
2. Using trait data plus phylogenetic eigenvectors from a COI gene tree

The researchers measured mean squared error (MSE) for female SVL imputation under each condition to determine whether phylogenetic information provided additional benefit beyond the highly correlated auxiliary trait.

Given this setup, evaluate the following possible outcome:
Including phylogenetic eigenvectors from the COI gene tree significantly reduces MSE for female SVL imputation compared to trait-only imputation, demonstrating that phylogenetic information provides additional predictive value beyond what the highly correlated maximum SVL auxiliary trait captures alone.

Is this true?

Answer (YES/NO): NO